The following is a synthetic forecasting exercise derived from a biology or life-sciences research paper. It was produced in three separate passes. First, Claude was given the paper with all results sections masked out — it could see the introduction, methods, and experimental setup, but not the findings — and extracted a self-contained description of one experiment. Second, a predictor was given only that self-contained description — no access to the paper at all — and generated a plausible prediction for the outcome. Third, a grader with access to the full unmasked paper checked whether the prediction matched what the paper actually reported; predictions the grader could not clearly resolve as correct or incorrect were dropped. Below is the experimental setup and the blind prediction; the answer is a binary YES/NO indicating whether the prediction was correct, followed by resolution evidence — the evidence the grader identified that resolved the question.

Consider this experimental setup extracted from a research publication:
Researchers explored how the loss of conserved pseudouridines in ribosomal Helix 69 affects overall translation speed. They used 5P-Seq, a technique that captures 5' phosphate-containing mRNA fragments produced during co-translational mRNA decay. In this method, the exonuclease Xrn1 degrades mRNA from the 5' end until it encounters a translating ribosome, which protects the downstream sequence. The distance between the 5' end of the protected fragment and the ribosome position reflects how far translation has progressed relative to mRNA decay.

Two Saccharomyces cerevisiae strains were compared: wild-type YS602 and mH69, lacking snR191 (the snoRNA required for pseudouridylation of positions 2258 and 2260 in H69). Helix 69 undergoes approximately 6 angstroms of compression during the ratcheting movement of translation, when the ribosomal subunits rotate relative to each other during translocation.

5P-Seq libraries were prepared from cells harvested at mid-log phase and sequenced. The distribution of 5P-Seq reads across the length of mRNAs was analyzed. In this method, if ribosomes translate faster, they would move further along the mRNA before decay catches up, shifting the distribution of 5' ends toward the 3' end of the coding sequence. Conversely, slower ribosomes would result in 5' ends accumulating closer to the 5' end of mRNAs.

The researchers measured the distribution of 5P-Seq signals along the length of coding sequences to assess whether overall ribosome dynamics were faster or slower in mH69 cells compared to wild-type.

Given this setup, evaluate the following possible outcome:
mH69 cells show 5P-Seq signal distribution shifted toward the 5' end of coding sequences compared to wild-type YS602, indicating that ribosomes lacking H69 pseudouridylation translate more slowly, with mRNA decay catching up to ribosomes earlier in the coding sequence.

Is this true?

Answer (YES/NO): NO